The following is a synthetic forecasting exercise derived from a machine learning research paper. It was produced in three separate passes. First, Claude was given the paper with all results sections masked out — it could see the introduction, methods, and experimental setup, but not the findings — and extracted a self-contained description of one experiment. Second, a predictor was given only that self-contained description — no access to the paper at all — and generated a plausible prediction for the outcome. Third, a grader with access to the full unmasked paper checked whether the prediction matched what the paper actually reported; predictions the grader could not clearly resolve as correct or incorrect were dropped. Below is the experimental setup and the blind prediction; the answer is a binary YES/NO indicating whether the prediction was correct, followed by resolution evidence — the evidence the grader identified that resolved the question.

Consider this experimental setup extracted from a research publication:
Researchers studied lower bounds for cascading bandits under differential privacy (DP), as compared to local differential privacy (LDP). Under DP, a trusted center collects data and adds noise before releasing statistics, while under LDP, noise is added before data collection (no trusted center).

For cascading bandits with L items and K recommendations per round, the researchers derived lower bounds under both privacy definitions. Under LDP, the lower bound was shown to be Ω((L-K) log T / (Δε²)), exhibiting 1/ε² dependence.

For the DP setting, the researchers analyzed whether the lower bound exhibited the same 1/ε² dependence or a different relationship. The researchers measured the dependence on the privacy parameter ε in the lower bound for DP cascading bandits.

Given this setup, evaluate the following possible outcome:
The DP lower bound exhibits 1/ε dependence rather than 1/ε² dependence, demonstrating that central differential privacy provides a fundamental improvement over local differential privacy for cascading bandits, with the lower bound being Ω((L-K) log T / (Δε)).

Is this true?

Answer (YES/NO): NO